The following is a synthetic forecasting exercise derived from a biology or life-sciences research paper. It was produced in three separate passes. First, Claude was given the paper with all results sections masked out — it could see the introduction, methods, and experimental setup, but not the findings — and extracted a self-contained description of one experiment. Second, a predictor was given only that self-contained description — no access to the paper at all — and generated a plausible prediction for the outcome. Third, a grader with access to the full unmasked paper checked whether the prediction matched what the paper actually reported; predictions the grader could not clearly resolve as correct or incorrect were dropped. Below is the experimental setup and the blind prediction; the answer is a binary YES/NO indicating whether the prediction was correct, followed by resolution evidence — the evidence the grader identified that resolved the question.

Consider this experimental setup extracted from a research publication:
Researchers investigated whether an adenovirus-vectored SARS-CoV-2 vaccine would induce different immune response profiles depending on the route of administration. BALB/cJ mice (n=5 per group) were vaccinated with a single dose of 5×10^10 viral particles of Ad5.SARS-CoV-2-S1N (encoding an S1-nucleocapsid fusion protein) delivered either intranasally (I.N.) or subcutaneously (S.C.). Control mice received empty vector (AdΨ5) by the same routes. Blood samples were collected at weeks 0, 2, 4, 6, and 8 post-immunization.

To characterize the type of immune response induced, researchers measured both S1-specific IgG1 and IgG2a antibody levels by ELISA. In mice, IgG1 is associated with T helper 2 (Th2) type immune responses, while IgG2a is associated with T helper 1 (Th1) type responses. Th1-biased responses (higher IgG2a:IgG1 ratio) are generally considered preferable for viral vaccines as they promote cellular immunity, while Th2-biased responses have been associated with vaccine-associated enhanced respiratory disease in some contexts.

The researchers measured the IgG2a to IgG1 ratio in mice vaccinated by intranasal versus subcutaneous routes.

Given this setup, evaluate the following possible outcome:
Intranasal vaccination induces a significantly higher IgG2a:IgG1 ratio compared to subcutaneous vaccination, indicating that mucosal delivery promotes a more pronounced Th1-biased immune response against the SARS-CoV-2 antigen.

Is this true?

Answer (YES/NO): NO